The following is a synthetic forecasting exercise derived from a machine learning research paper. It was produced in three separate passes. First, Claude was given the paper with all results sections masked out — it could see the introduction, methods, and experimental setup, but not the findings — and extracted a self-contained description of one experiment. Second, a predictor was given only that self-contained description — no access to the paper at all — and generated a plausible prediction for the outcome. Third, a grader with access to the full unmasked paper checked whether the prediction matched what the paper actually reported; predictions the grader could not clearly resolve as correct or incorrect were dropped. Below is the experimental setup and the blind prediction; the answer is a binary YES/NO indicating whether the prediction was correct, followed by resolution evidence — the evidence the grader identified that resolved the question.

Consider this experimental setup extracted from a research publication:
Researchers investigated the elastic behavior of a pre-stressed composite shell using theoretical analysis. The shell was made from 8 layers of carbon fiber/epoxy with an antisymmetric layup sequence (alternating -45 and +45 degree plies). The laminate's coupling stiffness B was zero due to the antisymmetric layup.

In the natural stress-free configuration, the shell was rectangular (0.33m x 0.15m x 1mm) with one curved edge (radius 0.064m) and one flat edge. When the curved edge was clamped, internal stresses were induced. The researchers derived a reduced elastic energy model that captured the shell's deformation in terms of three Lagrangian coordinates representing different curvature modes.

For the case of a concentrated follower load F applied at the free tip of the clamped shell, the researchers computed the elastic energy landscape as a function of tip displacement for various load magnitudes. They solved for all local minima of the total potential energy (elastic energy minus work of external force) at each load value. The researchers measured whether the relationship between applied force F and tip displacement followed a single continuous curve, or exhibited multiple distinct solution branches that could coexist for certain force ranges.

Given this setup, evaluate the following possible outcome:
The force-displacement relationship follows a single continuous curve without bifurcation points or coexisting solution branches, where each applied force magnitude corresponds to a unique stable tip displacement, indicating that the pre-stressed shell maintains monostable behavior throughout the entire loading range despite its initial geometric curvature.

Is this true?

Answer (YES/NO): NO